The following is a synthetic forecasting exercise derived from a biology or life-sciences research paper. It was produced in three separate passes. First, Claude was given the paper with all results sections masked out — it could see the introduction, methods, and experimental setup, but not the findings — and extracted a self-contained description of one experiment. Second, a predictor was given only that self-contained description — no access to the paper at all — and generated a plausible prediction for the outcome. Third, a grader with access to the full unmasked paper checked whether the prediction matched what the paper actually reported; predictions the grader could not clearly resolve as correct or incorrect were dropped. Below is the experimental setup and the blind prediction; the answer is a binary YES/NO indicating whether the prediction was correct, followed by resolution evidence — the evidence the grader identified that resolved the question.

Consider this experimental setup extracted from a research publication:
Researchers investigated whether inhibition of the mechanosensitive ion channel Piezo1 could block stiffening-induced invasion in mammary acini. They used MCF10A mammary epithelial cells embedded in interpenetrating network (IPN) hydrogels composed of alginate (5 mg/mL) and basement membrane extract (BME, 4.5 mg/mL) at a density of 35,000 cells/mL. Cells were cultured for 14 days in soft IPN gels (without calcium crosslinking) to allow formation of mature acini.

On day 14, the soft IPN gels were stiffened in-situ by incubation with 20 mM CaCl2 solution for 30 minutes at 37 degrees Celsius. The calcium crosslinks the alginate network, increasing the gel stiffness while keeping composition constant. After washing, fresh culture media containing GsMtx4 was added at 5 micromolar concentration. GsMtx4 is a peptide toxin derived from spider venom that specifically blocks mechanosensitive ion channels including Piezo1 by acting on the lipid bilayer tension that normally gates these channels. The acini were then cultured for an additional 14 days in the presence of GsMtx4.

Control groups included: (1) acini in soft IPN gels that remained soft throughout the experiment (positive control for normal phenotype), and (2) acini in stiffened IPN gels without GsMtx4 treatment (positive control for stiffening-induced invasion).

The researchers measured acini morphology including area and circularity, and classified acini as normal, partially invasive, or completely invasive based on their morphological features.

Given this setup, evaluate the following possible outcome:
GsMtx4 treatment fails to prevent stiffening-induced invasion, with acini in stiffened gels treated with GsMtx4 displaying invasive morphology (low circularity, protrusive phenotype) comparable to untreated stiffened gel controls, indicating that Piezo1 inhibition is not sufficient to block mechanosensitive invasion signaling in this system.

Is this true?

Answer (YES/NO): NO